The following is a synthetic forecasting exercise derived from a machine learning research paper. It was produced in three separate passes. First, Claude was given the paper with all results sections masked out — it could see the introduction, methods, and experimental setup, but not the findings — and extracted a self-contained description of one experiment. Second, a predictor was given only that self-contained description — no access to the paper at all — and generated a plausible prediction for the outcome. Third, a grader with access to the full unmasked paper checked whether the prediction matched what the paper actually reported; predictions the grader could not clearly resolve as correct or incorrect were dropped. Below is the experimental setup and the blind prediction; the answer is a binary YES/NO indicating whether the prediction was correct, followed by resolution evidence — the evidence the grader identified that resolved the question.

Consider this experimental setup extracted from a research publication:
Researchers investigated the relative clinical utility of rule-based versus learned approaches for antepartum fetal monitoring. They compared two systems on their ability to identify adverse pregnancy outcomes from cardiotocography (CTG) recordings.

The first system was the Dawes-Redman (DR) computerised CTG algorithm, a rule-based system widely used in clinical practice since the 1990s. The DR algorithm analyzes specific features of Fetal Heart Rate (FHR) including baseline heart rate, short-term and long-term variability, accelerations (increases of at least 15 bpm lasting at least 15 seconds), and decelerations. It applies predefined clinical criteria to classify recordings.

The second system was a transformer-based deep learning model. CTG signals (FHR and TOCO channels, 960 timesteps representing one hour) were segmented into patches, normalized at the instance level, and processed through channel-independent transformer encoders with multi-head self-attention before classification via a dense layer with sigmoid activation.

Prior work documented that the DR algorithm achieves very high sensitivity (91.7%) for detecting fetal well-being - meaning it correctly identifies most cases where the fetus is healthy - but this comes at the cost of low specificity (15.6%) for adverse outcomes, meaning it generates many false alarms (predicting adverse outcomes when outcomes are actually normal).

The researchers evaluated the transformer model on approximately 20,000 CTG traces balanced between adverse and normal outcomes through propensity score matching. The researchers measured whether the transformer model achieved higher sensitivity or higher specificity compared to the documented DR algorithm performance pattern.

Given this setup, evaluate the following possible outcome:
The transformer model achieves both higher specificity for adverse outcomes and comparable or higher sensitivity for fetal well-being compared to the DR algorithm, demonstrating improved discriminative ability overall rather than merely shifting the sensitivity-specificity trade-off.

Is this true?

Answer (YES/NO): NO